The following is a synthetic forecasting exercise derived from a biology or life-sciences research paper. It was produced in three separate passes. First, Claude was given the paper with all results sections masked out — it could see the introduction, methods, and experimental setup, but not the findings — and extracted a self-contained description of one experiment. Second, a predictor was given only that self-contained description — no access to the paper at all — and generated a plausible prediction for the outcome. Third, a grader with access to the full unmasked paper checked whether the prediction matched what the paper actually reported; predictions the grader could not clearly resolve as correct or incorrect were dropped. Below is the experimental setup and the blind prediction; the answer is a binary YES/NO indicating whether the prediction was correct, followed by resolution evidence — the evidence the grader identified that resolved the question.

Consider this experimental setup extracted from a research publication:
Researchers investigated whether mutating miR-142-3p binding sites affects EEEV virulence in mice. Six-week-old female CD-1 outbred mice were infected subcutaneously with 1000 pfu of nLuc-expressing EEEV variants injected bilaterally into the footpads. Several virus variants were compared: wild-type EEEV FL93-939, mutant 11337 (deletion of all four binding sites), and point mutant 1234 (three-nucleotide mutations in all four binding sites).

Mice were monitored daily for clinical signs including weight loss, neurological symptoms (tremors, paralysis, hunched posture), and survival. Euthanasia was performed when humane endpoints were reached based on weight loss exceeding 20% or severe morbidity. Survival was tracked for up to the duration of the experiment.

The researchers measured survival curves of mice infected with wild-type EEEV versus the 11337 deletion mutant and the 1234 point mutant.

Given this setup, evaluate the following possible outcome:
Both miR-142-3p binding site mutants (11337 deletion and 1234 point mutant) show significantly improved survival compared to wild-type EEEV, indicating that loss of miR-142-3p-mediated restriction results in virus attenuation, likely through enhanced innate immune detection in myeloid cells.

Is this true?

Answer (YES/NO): YES